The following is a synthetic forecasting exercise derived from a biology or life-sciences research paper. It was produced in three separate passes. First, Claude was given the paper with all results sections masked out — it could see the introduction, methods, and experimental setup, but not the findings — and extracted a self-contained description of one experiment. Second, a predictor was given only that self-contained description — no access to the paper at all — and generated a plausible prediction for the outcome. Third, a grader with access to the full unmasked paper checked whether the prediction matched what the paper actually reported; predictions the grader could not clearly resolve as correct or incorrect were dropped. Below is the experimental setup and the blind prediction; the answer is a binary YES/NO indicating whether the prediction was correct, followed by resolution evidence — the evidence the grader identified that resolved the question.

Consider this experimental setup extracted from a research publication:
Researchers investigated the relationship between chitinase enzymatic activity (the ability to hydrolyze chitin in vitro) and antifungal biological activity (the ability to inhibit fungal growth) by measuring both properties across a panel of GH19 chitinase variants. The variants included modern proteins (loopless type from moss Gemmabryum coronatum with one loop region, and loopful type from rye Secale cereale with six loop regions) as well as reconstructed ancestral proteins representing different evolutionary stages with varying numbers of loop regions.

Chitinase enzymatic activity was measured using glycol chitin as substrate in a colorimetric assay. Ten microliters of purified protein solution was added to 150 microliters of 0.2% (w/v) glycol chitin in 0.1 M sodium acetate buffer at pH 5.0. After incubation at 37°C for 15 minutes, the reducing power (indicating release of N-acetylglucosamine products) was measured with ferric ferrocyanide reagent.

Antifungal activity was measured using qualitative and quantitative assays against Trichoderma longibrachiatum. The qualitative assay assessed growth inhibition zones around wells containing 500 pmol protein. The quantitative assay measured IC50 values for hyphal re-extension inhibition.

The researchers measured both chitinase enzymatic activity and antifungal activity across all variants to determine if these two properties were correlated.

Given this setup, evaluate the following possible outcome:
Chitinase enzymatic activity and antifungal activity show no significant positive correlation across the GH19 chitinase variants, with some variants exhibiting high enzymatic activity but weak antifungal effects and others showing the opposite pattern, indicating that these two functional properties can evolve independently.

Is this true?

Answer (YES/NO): YES